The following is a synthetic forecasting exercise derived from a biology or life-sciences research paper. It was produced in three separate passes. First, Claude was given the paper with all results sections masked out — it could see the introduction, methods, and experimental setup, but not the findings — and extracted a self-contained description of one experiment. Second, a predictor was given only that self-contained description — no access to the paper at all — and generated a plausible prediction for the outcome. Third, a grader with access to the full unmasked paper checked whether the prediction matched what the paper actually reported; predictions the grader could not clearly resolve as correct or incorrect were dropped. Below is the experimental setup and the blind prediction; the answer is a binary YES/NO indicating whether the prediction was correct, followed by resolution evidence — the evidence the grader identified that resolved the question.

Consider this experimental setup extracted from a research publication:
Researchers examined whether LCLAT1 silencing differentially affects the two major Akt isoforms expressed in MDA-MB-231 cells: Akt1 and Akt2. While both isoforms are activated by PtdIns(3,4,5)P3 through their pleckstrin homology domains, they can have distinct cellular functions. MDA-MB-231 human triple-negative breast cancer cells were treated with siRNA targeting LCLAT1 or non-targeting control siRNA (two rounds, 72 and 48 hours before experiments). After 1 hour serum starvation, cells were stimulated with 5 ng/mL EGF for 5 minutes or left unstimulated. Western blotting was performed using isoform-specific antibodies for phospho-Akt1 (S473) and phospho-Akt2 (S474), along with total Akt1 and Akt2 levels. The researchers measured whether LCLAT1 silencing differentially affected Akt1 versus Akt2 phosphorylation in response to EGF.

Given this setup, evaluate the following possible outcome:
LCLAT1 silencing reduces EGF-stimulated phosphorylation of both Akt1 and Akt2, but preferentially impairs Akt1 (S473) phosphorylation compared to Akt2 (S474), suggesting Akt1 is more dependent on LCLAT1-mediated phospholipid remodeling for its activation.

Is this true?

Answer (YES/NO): NO